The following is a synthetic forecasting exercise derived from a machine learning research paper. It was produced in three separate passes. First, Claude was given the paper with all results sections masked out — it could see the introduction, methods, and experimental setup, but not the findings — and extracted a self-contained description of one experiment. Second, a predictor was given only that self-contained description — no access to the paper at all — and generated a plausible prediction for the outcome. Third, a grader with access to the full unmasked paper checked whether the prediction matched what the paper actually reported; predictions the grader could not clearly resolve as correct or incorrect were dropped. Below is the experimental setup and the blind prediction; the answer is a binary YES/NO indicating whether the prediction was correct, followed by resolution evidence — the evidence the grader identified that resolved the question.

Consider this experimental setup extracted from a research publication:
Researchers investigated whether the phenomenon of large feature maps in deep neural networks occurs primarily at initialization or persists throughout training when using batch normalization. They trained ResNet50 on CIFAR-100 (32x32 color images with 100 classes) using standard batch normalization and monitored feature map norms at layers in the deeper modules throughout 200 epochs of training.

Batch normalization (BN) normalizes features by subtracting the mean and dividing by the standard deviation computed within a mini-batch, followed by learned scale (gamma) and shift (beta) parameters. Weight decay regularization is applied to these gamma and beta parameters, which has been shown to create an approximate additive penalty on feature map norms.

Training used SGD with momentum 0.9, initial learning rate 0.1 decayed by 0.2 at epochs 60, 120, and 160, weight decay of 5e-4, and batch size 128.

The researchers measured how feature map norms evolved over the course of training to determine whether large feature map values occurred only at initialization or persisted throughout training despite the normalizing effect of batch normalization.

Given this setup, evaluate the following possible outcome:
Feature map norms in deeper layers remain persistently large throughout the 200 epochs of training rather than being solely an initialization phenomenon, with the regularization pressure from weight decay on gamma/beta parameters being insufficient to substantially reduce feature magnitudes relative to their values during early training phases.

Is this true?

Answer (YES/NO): YES